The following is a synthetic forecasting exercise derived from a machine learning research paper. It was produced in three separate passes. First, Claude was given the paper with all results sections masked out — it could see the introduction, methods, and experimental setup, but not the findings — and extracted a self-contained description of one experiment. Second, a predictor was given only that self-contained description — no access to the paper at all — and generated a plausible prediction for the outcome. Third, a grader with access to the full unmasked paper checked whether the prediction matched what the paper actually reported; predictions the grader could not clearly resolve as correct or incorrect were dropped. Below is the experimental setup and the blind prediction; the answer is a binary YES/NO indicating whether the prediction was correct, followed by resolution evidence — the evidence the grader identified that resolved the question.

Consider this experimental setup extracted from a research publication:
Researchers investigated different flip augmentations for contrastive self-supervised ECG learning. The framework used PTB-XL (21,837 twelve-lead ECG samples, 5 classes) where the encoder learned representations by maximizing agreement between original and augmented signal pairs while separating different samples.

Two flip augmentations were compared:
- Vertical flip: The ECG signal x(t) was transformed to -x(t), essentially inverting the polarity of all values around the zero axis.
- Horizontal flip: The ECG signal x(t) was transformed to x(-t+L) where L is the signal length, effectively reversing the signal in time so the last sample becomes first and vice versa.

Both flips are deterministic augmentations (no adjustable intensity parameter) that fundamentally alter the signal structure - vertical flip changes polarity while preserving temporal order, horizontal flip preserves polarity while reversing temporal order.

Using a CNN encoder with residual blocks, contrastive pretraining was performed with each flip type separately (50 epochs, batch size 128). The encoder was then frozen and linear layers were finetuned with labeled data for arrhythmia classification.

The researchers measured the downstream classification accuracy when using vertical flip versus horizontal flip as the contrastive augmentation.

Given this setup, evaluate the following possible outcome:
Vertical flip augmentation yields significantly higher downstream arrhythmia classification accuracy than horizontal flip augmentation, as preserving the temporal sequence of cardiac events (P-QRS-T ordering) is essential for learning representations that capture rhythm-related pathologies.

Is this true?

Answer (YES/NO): NO